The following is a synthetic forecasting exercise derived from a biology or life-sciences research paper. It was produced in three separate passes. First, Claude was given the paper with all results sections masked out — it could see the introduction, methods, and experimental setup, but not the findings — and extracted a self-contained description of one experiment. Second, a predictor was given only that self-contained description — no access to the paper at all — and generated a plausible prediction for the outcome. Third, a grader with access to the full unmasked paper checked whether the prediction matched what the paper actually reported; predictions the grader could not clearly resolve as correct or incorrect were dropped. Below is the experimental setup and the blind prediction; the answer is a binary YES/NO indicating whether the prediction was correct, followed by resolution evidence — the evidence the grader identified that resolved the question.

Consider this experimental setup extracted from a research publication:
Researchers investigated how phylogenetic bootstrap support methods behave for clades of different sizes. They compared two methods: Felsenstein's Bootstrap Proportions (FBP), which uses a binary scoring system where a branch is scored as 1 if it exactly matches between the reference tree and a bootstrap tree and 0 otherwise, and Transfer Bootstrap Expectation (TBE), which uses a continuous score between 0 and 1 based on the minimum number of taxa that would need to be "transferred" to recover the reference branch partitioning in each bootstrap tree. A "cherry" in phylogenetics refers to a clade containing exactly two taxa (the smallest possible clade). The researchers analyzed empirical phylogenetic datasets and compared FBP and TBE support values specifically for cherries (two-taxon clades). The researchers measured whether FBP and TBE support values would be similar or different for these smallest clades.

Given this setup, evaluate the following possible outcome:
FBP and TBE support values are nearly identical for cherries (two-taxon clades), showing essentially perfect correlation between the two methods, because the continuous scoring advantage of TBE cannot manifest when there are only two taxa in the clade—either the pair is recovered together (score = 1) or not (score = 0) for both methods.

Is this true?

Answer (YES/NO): YES